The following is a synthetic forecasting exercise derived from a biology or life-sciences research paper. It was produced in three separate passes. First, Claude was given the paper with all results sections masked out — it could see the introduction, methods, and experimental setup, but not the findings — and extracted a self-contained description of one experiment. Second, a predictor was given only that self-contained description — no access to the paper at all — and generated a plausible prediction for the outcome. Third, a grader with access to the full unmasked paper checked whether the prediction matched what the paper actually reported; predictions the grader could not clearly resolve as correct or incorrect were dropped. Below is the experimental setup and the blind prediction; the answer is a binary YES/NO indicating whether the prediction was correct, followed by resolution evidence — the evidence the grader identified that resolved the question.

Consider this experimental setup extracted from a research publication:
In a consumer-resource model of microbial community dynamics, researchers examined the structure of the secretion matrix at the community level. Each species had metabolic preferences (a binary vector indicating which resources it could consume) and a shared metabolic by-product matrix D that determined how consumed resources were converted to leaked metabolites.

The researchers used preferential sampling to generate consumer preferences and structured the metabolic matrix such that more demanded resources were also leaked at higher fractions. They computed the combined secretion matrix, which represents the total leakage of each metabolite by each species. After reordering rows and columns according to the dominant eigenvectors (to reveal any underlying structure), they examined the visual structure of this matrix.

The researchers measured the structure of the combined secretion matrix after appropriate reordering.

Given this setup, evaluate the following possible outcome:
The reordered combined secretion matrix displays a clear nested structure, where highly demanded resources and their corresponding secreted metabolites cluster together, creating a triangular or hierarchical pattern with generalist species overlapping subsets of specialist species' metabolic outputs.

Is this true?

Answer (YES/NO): YES